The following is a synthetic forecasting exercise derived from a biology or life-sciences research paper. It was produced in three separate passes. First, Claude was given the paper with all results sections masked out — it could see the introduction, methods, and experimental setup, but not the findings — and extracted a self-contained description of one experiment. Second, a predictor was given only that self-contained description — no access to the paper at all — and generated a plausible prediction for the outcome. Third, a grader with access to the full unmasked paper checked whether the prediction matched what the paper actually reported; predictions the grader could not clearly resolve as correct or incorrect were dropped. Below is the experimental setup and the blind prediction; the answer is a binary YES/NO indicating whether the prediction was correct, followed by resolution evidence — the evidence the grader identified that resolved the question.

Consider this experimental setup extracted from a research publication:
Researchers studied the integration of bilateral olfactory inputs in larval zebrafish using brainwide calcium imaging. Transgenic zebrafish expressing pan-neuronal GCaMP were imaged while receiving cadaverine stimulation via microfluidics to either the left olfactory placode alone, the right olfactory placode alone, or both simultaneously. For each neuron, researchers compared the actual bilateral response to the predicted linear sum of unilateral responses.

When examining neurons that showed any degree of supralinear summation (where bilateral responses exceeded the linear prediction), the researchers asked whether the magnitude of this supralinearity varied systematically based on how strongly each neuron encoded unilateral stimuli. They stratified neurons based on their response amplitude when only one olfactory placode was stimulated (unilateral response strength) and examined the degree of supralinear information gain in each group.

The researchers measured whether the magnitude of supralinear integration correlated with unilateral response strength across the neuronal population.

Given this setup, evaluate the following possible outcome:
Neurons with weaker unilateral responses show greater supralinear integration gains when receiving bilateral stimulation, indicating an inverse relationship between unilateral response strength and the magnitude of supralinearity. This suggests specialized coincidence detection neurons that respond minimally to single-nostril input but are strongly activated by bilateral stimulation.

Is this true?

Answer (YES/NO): YES